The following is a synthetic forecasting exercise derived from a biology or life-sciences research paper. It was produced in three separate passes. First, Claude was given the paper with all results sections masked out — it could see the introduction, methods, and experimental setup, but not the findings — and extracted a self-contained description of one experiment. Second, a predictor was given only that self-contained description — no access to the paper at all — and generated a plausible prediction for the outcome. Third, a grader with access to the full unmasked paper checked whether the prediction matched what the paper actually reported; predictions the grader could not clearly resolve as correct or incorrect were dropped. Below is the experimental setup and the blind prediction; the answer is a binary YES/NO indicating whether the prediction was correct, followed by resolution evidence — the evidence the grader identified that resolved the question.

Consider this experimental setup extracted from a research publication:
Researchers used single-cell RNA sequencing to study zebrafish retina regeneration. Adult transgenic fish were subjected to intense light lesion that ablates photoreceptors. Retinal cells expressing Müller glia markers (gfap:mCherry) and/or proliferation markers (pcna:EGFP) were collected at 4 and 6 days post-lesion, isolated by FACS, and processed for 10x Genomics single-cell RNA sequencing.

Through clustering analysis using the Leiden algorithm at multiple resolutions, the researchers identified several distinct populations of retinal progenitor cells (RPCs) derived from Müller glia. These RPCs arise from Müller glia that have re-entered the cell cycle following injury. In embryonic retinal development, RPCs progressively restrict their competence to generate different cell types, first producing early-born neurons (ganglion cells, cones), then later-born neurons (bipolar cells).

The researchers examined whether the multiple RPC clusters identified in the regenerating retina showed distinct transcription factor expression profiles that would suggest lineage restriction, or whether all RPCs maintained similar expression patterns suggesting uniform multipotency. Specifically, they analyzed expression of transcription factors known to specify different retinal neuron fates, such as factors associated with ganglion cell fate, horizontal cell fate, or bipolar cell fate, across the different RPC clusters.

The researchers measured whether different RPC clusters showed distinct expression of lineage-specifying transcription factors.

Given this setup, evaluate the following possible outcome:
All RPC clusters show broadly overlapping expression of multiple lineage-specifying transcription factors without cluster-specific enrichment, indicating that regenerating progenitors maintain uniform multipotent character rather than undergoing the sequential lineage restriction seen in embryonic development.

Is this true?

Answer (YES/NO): NO